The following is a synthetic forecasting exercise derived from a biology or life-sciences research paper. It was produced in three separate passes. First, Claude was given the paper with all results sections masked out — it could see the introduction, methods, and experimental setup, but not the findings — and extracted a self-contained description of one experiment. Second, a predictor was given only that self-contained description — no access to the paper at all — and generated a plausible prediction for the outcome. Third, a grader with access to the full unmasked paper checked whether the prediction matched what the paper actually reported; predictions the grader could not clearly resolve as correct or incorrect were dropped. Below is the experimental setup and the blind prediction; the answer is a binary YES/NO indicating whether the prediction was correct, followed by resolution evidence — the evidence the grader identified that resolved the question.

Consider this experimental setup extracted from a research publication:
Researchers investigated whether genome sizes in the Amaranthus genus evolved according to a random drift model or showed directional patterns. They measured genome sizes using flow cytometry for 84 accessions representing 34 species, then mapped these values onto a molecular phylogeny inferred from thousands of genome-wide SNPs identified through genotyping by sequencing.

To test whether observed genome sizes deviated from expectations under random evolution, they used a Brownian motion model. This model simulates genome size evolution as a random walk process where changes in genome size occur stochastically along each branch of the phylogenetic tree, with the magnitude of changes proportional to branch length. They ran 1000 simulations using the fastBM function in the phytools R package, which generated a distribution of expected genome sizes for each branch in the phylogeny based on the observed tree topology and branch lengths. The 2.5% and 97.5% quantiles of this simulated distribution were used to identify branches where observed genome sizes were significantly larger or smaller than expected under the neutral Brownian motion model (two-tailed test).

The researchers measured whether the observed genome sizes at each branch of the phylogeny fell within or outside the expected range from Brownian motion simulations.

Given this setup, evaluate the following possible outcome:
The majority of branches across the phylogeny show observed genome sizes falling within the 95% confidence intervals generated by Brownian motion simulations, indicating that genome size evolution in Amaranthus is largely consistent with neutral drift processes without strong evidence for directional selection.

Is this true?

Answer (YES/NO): YES